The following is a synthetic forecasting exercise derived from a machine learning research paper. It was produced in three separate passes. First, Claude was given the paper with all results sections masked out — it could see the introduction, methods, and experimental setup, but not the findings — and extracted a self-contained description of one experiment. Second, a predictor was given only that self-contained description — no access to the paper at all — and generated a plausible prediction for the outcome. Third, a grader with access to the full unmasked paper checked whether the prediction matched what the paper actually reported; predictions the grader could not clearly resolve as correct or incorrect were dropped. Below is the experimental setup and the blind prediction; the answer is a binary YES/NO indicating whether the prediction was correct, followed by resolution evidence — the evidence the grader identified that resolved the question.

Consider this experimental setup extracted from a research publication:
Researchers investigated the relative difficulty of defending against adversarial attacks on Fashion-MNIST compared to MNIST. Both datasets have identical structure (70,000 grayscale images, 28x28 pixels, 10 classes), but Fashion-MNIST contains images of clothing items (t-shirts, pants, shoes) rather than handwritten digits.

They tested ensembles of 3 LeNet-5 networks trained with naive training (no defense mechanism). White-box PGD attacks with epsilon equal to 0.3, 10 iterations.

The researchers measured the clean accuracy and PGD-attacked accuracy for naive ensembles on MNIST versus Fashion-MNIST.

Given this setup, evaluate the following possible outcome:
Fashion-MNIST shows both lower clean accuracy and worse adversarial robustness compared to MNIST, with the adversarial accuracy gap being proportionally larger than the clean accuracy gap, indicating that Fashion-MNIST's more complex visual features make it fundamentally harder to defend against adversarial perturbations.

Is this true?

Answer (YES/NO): NO